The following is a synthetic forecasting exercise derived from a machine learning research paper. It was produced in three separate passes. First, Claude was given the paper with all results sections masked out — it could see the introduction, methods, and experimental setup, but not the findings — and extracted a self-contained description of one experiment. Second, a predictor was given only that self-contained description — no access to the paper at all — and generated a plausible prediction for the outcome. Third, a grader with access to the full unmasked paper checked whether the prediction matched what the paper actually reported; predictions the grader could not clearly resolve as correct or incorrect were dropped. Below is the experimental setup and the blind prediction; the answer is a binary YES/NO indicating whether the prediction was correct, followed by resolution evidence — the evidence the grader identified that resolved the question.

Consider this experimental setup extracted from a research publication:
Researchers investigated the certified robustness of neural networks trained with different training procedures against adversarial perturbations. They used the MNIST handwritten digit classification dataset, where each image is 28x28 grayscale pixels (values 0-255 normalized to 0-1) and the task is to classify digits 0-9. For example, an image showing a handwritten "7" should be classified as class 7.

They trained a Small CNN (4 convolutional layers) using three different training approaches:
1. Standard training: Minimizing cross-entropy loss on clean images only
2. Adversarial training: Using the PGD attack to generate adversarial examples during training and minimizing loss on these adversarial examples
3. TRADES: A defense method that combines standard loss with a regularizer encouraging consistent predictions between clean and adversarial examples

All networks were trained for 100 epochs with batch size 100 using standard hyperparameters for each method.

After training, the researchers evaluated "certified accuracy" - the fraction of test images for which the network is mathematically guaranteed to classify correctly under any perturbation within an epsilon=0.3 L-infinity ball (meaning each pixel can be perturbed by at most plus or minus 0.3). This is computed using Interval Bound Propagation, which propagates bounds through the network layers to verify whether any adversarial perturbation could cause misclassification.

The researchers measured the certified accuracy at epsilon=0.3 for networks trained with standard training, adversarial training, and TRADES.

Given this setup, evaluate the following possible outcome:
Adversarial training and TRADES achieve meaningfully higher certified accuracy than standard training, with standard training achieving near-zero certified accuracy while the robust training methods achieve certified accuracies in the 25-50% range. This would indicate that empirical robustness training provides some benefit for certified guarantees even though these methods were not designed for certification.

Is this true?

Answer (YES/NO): NO